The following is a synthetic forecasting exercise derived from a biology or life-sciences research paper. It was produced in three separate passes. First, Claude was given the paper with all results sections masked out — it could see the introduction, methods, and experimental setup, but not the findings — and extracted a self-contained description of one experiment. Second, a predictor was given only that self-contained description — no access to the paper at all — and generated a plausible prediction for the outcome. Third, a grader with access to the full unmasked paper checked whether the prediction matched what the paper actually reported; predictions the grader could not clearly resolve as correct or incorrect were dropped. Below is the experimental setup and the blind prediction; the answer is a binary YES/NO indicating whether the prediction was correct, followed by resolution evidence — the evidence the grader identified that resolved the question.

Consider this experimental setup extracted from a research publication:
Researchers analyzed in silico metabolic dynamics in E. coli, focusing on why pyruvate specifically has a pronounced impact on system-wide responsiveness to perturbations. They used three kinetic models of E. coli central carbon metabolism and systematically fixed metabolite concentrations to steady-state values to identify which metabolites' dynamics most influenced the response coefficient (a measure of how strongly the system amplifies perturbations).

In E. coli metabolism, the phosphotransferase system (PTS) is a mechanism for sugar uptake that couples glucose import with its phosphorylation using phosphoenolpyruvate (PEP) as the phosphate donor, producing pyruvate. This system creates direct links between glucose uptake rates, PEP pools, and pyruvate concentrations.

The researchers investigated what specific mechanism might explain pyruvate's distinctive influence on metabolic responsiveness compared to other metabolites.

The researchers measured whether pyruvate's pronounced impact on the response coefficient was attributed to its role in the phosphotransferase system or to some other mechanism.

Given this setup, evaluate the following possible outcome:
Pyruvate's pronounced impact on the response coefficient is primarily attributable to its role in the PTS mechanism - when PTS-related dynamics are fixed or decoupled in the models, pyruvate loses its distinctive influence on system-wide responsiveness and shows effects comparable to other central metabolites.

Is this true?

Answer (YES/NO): NO